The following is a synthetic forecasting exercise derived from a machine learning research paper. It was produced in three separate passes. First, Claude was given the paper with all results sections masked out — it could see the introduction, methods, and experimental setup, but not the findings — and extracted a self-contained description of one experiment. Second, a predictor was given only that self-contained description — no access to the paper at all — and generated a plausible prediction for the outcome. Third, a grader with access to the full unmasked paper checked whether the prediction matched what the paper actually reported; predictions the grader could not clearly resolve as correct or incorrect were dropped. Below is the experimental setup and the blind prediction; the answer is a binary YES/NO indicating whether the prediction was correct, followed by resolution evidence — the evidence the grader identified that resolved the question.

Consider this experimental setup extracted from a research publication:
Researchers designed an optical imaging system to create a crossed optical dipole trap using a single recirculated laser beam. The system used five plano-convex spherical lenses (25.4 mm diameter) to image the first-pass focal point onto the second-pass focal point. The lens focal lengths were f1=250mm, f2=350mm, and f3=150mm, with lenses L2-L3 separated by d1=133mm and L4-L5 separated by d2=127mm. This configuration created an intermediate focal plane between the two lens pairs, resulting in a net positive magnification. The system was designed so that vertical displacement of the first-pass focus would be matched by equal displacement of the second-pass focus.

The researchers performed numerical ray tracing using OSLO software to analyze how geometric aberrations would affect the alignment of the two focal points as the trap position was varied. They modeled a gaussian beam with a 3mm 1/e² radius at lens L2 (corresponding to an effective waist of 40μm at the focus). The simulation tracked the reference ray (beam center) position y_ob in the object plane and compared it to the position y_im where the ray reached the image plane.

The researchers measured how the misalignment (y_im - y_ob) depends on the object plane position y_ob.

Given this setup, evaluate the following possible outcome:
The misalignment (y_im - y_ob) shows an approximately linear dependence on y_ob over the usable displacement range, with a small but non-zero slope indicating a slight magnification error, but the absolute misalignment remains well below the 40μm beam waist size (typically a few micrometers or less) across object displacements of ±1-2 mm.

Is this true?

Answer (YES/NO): NO